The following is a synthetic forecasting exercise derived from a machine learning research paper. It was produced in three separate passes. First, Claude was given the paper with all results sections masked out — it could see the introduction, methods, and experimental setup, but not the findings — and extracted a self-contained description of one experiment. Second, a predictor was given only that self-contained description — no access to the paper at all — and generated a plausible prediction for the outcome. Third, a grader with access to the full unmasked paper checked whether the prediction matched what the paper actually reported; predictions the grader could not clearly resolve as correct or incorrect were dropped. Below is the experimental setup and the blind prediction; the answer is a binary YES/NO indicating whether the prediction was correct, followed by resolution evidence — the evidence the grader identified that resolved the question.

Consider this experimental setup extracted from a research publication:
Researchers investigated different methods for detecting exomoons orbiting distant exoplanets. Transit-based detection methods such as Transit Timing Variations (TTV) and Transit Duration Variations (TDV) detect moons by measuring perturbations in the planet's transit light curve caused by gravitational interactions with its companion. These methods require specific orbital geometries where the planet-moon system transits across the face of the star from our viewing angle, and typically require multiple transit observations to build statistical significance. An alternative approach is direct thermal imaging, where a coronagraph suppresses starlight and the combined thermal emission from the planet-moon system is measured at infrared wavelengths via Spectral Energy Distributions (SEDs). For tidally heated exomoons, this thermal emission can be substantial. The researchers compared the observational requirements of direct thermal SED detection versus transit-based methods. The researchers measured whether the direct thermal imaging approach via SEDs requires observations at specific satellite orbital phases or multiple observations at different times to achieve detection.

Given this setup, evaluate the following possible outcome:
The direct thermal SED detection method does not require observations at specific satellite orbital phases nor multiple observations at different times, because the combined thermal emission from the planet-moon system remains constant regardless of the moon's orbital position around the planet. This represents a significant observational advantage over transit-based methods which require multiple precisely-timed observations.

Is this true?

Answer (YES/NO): YES